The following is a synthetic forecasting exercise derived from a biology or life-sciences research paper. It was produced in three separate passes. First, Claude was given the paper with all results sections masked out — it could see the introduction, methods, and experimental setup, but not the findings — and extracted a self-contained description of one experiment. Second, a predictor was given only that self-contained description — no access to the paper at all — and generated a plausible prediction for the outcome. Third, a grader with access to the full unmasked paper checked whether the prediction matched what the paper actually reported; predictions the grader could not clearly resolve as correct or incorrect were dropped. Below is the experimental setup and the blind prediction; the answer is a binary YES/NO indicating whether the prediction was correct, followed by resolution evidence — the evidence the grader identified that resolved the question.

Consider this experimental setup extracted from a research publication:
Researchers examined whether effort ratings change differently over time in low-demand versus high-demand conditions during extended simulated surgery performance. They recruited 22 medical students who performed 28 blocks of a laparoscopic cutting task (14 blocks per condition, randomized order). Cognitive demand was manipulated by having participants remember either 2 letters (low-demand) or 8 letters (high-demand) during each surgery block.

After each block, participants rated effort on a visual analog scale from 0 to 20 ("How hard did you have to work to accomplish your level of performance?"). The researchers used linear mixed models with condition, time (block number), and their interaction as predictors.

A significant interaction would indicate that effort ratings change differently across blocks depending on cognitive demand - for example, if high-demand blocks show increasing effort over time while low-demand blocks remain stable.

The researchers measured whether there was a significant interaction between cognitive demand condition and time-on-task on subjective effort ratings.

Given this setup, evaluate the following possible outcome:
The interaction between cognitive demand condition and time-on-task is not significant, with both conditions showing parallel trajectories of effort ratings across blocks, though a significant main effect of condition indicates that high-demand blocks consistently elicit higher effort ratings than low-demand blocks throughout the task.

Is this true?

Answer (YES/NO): YES